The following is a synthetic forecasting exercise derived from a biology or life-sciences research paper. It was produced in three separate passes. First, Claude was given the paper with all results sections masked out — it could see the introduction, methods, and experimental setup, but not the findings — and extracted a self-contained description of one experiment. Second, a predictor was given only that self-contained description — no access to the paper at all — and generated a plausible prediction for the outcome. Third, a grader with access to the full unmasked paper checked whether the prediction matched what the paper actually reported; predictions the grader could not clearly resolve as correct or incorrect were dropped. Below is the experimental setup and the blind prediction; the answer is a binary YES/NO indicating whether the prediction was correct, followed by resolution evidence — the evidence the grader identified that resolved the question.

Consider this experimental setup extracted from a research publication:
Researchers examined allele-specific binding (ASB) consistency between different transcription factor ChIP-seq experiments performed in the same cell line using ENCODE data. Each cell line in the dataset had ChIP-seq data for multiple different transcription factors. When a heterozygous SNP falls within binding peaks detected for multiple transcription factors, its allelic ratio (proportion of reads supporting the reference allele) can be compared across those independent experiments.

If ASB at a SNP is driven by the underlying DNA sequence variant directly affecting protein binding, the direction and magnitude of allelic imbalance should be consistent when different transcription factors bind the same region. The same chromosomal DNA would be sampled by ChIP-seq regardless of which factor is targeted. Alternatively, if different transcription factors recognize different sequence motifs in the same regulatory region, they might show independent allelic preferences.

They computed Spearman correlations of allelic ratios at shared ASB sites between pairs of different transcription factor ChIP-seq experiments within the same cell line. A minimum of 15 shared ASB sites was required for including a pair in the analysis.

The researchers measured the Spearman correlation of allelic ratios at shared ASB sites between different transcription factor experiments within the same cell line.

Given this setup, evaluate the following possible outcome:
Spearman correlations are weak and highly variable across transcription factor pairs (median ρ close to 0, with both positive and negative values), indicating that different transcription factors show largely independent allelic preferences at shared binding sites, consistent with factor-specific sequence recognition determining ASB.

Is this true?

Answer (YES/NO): NO